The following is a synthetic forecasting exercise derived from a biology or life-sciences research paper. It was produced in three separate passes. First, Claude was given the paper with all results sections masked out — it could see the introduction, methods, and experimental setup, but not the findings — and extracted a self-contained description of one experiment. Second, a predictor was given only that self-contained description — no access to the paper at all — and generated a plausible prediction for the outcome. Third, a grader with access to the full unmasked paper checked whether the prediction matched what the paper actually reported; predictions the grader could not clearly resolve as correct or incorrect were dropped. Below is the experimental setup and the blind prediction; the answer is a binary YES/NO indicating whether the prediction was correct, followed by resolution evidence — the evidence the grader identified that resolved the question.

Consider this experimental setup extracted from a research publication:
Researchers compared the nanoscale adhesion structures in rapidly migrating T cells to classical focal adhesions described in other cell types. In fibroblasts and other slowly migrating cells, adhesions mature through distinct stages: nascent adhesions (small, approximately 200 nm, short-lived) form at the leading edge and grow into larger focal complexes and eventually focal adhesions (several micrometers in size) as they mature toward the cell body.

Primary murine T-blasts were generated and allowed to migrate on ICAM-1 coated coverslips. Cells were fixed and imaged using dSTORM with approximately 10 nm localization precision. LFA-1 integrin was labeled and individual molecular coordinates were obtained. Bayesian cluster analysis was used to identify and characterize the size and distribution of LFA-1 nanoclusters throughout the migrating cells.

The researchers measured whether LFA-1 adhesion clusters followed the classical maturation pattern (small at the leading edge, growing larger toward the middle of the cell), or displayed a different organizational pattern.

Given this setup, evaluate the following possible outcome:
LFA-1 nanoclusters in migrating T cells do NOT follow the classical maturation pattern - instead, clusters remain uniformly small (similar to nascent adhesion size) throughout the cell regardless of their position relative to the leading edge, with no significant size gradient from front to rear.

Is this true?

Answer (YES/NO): NO